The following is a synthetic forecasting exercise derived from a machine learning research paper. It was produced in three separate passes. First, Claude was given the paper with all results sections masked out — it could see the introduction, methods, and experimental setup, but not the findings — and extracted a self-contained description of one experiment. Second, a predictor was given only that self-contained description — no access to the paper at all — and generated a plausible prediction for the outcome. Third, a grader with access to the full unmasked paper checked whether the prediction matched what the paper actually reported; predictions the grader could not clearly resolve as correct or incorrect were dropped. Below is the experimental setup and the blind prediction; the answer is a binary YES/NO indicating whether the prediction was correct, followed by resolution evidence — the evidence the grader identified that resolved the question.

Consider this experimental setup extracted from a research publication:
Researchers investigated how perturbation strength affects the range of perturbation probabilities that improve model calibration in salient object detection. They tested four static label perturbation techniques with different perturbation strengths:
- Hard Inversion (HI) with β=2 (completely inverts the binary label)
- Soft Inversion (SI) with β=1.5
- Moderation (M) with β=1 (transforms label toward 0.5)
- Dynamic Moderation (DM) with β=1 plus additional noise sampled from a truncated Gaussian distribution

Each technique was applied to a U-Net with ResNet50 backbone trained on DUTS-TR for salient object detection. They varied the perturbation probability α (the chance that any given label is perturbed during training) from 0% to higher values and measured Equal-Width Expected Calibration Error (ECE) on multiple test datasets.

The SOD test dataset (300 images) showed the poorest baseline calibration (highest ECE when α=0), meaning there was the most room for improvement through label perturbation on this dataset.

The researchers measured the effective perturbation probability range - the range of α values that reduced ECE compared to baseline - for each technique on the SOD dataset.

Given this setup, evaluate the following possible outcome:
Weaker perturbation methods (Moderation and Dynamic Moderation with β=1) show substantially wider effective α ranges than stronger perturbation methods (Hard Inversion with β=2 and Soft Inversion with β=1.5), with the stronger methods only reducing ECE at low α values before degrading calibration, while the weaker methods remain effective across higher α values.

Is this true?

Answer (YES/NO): YES